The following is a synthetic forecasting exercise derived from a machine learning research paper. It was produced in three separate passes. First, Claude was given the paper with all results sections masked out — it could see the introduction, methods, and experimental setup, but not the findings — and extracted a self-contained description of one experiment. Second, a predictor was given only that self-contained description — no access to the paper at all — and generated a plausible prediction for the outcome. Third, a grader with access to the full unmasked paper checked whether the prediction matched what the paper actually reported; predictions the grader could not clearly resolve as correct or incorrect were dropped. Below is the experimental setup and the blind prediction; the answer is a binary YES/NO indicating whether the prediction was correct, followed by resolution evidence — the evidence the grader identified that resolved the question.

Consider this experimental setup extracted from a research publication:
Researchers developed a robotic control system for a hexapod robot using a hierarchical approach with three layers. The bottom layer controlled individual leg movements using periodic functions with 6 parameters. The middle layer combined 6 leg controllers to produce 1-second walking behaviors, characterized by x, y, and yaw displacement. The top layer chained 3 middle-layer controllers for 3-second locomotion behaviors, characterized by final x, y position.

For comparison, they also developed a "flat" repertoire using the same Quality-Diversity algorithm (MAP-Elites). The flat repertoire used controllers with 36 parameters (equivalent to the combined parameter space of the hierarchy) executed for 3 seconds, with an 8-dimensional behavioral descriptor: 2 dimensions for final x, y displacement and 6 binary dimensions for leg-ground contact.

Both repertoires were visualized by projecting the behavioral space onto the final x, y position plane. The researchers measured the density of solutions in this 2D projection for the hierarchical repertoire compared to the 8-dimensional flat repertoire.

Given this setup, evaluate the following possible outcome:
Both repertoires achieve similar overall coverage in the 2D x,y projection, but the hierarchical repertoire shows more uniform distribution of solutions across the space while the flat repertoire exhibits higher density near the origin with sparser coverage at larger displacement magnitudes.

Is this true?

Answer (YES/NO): NO